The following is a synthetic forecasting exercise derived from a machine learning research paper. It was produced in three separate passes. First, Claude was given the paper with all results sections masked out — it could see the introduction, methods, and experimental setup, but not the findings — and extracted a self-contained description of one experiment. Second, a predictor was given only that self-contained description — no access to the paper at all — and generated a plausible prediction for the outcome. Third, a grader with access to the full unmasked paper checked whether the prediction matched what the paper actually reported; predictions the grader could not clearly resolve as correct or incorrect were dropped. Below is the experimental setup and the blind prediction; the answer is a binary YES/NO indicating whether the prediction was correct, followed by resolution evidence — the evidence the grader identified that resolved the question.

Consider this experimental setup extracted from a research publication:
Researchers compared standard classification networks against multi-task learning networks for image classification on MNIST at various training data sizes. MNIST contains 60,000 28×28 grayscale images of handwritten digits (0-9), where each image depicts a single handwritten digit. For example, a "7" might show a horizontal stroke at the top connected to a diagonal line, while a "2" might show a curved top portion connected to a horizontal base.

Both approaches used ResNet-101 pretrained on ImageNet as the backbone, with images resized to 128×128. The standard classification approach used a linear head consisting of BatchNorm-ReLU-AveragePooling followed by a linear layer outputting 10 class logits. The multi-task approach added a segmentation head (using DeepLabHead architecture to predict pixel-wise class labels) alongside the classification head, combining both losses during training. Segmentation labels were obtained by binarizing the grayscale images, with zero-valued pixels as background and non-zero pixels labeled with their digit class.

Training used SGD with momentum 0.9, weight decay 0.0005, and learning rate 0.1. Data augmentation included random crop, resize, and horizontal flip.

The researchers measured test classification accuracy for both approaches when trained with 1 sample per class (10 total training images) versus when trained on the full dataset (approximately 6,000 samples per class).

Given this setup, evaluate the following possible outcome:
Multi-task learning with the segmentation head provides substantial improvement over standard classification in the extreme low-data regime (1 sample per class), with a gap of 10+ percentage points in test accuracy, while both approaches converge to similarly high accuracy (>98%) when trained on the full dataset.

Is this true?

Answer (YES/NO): NO